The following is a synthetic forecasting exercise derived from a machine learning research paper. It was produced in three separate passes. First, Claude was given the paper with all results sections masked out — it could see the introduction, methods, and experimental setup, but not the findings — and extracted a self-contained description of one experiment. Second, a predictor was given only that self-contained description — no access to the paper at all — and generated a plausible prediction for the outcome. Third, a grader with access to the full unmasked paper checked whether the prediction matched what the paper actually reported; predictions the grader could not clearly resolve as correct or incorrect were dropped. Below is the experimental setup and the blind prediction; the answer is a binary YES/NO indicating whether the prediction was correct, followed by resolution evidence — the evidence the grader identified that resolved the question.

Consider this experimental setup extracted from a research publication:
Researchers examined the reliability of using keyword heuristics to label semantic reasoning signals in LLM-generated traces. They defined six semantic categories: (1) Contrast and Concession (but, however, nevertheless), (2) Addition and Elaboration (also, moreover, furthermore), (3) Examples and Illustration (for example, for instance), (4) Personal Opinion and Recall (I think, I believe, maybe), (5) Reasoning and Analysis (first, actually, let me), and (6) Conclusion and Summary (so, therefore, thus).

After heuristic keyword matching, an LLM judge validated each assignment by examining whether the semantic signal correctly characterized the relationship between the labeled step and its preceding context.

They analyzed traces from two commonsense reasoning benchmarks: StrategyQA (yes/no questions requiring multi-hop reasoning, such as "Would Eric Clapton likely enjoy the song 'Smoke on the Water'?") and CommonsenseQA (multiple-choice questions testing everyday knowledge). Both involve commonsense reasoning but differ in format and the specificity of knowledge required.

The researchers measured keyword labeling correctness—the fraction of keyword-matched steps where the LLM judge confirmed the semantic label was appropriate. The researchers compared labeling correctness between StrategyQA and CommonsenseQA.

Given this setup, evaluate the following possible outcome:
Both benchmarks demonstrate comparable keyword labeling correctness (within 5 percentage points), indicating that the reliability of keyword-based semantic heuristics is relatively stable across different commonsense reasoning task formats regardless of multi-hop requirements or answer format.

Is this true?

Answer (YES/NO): YES